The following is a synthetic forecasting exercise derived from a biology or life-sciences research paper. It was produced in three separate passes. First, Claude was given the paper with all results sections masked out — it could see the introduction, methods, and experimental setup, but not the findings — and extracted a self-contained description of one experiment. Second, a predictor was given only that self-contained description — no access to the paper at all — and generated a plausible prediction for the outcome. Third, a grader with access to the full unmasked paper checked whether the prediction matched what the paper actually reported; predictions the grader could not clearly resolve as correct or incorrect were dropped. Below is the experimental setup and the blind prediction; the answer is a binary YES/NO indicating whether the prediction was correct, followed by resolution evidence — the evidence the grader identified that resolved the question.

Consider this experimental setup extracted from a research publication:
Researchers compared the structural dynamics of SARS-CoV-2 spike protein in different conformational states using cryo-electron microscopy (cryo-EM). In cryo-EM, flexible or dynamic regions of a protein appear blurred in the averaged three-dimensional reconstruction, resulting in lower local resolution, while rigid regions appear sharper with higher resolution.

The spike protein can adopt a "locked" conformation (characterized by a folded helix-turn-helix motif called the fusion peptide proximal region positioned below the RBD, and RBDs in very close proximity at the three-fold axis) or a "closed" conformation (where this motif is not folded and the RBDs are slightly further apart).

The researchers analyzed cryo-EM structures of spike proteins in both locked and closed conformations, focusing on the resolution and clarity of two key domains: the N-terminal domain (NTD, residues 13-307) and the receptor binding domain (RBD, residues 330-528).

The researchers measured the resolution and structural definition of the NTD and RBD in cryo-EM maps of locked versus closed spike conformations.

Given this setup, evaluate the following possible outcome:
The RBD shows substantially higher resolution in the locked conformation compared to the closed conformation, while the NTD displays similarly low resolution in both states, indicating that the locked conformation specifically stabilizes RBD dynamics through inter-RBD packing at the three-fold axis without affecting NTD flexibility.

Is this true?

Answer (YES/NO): NO